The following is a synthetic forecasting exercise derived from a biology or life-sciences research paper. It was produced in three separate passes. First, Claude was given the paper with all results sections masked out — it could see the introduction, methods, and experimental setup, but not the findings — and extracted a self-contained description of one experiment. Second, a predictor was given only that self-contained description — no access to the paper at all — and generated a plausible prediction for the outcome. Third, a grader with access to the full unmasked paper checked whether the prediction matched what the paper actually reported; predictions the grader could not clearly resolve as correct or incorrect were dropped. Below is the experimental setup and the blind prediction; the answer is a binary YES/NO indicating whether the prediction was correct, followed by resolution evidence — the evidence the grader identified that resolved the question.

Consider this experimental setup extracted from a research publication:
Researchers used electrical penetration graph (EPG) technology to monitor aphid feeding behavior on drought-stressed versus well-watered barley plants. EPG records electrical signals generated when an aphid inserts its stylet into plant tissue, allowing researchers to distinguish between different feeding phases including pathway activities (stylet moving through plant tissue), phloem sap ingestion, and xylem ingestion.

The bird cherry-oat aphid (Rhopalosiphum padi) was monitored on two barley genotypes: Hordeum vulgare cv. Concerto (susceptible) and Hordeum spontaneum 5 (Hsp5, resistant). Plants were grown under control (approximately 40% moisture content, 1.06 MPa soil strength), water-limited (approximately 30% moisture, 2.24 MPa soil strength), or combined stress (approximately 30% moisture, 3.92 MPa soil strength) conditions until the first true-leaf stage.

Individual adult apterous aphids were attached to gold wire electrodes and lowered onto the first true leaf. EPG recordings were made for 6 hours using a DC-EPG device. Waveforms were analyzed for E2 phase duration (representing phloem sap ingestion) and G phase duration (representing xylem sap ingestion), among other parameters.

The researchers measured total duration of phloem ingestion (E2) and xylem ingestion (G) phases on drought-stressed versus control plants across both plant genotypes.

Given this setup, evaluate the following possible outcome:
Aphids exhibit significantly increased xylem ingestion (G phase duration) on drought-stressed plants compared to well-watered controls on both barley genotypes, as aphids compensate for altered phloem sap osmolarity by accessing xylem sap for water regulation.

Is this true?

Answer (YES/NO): YES